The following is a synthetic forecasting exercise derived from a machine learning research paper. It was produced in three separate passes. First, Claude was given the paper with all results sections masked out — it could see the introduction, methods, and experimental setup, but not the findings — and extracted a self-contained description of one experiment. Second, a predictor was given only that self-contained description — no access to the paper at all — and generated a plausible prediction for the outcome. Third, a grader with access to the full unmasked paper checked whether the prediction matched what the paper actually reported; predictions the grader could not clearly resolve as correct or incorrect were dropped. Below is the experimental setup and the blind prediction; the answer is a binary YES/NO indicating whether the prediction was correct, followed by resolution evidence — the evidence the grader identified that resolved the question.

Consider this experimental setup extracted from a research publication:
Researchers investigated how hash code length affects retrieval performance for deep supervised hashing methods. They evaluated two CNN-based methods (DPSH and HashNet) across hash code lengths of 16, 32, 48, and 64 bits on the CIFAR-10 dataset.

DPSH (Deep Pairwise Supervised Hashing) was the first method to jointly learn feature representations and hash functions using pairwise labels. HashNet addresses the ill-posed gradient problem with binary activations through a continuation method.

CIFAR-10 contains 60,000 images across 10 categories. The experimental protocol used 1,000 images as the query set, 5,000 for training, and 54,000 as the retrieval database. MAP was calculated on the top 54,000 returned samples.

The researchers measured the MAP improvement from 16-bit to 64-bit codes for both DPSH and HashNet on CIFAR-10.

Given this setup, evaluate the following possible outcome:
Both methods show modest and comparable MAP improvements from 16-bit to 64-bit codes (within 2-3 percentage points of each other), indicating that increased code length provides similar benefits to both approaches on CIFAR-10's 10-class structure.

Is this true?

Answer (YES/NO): YES